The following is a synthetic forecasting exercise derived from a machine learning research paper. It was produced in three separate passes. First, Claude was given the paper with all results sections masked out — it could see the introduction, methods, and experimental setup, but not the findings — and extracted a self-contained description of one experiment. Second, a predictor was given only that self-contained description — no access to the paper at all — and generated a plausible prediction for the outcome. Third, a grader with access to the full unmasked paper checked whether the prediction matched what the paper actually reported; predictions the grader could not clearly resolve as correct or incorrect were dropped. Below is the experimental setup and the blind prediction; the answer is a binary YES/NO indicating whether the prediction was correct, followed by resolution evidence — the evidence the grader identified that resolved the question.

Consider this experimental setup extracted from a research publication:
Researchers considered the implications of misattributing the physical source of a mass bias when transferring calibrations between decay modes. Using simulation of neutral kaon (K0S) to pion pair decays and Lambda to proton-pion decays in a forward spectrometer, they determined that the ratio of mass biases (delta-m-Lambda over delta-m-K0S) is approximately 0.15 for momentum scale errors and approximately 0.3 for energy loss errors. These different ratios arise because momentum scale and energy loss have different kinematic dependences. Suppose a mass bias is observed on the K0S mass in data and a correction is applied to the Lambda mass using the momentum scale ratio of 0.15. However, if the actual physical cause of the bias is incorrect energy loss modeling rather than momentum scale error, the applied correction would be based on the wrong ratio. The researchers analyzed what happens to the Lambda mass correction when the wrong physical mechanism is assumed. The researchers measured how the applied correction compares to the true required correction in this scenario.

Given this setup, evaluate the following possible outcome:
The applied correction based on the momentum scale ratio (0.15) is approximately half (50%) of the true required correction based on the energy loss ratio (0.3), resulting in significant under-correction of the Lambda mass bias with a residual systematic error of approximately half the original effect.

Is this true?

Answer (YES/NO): YES